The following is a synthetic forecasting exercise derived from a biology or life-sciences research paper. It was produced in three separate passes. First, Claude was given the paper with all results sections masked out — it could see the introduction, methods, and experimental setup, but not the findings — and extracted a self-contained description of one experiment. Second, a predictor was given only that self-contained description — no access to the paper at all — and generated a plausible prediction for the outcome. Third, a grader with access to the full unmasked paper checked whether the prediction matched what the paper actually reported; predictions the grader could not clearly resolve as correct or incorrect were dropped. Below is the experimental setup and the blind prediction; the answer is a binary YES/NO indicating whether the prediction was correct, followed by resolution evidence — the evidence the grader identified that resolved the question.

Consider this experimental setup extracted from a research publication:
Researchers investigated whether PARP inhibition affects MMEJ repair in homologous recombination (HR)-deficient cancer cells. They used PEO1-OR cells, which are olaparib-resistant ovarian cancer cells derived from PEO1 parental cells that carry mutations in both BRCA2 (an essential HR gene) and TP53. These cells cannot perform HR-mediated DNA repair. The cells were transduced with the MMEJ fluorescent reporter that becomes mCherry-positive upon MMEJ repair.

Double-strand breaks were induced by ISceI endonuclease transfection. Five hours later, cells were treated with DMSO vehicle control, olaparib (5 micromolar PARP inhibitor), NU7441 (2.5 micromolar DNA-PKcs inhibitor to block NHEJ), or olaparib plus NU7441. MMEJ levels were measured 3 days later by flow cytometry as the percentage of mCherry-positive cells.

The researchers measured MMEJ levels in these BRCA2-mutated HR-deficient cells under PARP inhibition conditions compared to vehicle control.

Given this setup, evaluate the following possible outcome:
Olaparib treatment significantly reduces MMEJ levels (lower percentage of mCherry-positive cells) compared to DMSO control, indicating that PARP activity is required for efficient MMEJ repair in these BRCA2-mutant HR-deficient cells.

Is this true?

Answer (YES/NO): NO